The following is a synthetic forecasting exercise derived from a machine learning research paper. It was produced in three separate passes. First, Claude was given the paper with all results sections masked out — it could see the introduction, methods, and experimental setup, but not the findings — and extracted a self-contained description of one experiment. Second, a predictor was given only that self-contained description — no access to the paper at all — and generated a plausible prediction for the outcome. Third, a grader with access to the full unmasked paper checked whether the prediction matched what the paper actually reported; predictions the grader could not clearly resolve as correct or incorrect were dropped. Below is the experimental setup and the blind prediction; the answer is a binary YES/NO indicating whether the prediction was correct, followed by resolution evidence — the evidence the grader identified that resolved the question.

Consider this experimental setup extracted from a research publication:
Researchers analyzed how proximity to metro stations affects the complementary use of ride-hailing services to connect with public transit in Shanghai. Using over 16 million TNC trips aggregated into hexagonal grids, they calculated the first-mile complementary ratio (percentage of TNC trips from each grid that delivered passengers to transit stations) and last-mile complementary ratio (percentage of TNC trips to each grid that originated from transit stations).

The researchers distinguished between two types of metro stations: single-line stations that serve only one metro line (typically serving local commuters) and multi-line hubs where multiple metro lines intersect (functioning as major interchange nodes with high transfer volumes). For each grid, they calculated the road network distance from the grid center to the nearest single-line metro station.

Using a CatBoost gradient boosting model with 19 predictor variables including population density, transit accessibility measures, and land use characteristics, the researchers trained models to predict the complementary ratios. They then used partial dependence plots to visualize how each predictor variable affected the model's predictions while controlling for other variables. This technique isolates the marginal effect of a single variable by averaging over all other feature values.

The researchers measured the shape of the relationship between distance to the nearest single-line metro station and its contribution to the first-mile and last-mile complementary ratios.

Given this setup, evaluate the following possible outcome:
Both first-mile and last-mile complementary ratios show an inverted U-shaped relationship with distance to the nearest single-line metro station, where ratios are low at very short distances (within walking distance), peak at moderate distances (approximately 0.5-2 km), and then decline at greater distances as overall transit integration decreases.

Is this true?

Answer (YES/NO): NO